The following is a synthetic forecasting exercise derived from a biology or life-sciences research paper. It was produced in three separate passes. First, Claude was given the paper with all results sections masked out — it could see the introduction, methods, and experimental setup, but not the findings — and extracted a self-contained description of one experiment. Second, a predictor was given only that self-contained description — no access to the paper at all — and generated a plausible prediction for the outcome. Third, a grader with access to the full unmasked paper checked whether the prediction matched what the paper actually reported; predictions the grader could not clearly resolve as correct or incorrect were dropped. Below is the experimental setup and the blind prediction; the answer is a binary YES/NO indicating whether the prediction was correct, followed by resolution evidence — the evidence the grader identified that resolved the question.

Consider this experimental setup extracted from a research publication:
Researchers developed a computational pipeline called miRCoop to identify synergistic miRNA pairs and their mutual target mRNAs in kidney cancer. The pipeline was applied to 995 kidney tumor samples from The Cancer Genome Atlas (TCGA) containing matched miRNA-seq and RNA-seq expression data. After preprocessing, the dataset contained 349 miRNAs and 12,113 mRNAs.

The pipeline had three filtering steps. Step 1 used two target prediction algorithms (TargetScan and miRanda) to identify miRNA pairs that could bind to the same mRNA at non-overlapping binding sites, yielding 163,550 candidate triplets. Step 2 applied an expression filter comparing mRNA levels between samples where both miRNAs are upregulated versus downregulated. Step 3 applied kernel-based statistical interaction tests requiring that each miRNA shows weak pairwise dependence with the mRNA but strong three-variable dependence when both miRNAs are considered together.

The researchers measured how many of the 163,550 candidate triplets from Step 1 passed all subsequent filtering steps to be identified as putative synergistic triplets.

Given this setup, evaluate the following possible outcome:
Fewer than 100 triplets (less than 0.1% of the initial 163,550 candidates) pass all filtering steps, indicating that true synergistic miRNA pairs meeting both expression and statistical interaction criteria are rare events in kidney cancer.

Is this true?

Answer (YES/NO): YES